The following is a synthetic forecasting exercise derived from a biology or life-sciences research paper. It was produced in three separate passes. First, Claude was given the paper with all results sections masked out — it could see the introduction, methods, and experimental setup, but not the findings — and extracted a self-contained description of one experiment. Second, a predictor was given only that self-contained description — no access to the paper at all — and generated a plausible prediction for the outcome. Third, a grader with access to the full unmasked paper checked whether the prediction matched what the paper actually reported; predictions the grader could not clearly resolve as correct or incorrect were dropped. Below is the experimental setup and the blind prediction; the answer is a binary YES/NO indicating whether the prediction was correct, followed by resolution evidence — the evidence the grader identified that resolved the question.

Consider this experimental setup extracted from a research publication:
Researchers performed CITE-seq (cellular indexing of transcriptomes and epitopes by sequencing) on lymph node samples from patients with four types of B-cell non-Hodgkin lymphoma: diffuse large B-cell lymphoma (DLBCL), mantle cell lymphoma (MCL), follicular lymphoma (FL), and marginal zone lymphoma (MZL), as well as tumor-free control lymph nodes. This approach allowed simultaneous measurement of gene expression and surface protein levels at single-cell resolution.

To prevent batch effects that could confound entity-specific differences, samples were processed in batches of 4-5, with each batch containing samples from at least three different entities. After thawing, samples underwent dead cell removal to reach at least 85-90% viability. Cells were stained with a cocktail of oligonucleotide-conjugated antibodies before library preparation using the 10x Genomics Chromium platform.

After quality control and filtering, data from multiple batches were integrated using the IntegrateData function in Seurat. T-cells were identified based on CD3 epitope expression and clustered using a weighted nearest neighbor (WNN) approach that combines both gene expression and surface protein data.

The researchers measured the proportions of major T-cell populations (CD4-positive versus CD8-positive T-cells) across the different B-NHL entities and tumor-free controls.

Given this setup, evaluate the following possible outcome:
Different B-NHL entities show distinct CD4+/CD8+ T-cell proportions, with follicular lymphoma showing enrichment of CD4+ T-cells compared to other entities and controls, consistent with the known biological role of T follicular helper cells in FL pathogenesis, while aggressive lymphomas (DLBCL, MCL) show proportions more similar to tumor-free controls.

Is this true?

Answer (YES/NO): NO